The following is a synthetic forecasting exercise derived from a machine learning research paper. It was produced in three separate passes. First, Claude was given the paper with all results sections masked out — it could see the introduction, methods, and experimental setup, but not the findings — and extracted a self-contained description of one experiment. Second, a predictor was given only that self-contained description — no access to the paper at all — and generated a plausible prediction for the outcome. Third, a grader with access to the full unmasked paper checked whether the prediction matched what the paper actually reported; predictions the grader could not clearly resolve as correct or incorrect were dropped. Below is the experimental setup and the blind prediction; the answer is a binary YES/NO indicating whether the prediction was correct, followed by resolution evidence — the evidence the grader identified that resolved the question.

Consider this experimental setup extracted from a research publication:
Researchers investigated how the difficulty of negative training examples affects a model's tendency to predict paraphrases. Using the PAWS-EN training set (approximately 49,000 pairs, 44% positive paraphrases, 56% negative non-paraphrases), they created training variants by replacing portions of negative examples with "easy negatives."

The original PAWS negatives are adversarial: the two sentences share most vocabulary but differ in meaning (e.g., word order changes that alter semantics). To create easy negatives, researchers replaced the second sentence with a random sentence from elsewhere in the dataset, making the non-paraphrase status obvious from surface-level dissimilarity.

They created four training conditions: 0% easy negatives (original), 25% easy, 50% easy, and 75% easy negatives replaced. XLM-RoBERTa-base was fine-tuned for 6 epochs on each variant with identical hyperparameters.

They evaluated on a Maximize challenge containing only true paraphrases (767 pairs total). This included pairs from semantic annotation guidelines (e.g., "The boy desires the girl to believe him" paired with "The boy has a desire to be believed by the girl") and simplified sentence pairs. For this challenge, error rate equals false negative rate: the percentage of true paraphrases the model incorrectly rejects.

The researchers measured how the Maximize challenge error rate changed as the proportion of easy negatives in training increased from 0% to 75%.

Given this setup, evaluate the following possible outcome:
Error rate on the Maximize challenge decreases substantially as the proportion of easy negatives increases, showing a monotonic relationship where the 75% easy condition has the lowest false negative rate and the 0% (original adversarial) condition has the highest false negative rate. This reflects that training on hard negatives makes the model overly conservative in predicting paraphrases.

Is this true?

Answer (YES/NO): YES